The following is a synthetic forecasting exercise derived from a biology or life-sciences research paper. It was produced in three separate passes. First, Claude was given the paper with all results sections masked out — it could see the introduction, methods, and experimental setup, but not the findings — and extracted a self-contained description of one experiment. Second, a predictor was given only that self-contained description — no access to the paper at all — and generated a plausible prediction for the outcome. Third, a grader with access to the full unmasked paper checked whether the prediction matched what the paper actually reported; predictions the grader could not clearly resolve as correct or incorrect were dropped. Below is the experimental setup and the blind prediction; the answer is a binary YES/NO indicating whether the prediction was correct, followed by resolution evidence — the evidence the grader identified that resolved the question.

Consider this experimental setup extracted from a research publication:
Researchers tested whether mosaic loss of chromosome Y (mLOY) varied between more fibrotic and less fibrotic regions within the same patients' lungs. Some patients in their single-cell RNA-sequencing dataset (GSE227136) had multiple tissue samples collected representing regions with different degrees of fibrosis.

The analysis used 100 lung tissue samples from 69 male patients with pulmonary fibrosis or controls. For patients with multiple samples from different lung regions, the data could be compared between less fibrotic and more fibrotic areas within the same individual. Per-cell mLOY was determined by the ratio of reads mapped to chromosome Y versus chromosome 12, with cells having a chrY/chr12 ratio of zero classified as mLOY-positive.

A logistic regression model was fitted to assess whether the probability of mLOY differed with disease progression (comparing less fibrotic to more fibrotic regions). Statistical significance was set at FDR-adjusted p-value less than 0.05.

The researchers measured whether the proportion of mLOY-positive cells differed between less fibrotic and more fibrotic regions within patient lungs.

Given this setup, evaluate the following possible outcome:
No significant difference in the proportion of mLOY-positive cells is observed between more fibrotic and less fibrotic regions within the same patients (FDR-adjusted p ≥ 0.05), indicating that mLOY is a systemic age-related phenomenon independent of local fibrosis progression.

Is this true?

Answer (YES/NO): NO